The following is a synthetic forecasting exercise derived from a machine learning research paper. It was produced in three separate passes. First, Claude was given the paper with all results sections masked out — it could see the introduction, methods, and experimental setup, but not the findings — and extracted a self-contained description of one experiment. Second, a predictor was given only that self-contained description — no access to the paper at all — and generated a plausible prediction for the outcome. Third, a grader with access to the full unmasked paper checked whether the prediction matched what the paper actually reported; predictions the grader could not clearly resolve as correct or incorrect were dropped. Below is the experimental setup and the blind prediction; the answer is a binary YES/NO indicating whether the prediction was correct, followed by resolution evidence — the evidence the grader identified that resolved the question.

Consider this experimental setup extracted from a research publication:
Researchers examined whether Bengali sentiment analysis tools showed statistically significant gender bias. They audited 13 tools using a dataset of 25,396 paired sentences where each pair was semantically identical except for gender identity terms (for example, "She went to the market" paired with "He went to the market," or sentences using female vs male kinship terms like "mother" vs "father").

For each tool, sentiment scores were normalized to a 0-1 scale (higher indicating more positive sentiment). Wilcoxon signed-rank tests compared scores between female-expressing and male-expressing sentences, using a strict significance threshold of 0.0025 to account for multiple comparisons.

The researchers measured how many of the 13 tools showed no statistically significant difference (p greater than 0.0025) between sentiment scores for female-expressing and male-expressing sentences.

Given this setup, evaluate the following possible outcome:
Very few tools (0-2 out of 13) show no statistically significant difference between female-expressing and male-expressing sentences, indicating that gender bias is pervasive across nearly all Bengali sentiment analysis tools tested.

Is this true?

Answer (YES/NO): YES